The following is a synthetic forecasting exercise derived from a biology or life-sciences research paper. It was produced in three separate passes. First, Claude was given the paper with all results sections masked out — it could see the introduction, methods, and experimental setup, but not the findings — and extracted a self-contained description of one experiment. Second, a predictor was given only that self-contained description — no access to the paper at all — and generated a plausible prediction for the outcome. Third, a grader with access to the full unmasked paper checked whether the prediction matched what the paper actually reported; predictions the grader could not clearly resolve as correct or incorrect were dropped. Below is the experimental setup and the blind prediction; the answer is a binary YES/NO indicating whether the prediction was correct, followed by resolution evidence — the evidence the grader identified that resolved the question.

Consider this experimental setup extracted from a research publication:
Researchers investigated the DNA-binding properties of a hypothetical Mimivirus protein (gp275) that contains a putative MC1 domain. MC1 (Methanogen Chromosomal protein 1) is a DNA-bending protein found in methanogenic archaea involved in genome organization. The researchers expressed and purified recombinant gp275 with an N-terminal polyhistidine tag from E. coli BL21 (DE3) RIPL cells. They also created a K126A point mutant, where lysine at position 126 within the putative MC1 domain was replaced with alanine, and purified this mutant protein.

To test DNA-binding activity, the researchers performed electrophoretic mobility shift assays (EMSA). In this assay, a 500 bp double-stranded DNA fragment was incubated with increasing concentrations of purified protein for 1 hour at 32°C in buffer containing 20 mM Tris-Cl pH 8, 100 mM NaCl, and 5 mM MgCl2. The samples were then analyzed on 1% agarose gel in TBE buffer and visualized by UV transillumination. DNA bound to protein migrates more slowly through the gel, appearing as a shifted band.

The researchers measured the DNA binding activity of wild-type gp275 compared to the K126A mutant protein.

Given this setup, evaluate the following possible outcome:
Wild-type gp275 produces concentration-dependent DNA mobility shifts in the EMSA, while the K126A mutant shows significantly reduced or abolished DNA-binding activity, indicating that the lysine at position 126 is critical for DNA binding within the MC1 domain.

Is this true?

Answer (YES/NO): YES